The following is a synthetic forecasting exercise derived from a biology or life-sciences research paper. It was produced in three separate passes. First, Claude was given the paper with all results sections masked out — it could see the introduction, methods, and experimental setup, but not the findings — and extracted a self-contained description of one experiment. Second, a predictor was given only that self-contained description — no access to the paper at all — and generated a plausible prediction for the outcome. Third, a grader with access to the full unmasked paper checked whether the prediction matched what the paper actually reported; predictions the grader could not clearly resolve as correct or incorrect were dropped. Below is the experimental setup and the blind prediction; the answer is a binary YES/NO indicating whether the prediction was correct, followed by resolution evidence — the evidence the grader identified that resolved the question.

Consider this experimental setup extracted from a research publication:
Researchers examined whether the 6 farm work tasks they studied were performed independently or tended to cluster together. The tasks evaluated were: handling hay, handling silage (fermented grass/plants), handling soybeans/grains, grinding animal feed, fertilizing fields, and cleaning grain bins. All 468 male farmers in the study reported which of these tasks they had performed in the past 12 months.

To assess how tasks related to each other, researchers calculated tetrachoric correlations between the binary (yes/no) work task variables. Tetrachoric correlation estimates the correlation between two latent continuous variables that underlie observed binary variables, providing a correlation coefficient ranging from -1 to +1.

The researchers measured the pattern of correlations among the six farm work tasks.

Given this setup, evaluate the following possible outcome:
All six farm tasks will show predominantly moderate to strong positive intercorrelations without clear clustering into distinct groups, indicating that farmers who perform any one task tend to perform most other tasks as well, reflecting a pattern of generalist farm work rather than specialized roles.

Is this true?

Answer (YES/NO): YES